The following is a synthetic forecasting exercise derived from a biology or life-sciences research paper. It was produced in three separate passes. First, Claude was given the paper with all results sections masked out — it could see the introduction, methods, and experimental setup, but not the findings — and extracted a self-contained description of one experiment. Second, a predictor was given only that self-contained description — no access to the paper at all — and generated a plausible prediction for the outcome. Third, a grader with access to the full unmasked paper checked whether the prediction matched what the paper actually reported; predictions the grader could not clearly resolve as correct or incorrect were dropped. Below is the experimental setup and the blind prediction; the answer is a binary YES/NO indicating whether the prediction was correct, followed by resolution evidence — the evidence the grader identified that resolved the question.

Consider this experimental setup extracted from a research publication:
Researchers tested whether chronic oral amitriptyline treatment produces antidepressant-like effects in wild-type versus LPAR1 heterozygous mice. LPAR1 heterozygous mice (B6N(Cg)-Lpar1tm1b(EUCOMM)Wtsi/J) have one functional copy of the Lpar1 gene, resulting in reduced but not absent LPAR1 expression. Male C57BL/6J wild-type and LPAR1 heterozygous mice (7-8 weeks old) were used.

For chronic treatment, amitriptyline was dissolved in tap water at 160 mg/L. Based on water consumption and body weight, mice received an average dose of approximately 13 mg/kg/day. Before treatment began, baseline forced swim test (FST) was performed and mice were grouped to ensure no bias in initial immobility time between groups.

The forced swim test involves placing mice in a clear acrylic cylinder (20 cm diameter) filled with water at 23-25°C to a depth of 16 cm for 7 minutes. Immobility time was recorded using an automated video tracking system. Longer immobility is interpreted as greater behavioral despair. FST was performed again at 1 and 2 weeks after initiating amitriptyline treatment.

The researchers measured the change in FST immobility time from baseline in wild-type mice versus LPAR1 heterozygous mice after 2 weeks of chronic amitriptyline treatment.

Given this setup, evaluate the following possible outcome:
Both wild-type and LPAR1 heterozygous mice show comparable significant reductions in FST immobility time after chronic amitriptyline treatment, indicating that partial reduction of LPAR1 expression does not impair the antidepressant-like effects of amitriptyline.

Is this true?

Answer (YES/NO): NO